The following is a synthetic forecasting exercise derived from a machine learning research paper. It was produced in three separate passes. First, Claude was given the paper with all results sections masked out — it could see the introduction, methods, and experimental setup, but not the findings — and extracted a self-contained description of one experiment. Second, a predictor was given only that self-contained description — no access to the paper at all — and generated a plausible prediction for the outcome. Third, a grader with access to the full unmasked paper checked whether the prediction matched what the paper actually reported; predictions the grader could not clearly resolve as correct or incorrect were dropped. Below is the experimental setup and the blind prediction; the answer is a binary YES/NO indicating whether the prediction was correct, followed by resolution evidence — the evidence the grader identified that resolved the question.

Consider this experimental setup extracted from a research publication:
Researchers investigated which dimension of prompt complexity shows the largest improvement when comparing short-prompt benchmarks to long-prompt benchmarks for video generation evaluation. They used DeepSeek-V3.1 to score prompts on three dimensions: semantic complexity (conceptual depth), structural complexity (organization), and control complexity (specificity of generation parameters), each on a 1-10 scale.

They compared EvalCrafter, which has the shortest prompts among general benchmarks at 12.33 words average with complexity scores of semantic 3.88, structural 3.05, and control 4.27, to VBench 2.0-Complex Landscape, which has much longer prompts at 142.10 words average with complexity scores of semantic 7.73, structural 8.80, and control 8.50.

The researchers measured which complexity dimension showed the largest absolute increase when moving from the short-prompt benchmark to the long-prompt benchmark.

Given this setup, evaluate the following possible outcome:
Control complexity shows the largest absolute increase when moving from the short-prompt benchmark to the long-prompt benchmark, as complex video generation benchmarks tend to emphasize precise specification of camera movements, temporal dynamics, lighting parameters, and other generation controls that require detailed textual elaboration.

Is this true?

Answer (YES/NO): NO